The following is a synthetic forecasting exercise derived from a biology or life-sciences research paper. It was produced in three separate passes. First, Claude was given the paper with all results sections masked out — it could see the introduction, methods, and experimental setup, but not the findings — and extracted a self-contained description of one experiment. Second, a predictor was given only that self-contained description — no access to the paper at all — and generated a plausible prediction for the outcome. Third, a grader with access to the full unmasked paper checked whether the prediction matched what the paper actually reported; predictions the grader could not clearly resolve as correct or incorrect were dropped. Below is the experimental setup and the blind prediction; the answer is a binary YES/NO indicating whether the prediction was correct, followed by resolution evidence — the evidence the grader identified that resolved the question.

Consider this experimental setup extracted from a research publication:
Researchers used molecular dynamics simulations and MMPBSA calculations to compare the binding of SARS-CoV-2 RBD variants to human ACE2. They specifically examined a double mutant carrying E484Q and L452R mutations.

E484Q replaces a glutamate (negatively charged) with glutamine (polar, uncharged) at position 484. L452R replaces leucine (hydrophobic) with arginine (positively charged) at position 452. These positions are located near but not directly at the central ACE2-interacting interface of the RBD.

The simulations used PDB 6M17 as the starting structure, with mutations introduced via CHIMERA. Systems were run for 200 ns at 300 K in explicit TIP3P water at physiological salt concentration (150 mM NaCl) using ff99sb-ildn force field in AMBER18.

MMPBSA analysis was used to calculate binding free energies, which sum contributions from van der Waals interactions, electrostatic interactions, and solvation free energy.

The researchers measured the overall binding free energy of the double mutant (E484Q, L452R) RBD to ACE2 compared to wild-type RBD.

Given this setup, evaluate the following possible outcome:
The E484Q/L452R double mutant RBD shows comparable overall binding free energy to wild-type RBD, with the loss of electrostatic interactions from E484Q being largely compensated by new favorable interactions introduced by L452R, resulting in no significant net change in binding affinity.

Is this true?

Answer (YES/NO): NO